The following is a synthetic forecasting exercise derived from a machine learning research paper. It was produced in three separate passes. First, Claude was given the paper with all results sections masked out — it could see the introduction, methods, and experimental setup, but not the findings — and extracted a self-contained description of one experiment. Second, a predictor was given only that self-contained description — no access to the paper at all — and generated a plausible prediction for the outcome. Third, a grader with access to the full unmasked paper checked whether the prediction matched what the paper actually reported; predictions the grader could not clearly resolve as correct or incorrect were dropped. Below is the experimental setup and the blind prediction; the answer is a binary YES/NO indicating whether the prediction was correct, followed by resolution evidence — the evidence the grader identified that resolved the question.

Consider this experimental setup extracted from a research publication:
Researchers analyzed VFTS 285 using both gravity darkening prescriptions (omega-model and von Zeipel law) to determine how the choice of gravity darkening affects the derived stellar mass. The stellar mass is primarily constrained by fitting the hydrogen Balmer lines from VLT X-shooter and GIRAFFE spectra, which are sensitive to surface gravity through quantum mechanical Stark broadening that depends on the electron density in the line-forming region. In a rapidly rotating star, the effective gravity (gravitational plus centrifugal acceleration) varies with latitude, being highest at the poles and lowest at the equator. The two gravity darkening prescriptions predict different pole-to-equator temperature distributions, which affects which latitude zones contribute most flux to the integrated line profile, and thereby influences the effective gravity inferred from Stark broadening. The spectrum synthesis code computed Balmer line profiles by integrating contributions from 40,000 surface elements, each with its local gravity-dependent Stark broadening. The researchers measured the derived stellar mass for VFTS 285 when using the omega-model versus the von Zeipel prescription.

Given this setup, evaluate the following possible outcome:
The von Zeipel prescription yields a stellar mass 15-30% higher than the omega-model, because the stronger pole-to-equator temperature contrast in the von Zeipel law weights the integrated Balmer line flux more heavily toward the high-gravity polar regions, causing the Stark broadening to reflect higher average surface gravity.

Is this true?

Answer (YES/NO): NO